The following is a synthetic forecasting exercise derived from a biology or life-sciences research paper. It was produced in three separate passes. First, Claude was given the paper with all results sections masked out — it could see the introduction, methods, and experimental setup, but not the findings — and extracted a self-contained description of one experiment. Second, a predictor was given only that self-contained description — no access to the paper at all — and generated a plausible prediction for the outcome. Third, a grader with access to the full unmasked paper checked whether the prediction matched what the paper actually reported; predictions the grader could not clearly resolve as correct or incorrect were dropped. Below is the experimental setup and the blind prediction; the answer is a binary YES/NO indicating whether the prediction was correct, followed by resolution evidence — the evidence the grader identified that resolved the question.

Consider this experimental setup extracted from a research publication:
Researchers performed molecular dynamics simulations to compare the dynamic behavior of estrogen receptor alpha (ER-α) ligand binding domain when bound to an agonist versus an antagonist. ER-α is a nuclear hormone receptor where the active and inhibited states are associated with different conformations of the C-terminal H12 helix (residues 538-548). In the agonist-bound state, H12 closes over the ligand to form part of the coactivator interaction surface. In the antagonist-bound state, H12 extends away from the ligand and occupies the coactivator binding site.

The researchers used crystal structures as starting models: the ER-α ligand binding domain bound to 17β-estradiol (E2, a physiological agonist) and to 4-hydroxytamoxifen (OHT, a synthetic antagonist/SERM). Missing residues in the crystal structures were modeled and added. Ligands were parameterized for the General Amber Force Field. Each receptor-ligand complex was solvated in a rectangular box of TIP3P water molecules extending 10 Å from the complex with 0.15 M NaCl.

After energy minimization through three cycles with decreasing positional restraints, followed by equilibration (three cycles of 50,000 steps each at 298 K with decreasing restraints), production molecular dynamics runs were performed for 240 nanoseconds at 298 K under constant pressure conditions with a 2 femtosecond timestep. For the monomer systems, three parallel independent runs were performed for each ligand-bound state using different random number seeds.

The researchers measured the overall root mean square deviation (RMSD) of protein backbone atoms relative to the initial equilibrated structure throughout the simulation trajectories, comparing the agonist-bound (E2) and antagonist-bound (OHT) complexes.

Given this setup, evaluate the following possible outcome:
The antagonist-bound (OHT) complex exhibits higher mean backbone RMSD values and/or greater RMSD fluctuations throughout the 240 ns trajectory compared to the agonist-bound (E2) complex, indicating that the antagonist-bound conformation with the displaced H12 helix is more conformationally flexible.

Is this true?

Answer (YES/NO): YES